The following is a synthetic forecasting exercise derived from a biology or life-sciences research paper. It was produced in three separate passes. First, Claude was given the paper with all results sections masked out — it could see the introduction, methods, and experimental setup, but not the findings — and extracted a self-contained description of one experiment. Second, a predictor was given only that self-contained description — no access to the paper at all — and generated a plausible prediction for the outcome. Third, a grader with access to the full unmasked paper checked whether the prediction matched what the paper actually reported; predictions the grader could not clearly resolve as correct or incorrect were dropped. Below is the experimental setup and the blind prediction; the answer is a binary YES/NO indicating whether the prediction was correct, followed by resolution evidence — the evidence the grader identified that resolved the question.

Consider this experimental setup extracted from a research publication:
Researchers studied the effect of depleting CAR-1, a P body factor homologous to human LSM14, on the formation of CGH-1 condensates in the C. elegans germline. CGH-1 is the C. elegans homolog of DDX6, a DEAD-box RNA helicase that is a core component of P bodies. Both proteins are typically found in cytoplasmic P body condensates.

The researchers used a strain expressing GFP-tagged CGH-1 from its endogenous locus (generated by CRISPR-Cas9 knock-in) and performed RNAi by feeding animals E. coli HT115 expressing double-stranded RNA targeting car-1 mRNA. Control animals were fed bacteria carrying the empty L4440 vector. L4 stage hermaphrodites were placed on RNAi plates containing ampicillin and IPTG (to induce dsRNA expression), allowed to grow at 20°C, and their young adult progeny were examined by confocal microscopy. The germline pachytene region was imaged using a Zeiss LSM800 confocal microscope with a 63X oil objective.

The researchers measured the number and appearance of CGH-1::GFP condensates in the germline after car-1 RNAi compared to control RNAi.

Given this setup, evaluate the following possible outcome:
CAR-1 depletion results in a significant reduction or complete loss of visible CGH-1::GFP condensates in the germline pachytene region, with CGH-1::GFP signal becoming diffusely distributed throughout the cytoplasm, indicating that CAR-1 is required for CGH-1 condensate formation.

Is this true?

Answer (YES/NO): YES